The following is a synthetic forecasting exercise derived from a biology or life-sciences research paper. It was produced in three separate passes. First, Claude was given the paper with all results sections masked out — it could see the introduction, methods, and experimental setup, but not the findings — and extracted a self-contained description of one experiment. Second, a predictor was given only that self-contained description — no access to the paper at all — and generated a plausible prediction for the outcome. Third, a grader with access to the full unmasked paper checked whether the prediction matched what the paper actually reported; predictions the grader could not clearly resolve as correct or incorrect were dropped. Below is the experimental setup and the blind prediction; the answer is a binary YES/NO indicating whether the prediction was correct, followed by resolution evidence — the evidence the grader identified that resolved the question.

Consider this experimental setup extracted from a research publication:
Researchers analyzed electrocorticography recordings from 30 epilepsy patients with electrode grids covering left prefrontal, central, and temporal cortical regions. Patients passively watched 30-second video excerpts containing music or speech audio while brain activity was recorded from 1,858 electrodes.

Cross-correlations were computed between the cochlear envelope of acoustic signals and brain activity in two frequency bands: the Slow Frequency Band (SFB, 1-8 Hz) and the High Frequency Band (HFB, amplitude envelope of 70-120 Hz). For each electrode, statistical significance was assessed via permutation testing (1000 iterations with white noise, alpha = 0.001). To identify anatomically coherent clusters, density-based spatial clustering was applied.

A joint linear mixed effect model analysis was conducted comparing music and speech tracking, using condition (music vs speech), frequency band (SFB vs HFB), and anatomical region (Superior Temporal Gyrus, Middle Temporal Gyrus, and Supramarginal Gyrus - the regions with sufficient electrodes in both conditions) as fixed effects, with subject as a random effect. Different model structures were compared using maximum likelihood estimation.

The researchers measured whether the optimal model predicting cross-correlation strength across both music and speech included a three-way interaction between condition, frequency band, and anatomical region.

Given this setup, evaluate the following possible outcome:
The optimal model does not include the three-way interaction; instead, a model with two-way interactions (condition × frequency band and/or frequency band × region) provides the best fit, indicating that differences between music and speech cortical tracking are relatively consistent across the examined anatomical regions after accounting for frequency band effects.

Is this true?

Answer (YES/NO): NO